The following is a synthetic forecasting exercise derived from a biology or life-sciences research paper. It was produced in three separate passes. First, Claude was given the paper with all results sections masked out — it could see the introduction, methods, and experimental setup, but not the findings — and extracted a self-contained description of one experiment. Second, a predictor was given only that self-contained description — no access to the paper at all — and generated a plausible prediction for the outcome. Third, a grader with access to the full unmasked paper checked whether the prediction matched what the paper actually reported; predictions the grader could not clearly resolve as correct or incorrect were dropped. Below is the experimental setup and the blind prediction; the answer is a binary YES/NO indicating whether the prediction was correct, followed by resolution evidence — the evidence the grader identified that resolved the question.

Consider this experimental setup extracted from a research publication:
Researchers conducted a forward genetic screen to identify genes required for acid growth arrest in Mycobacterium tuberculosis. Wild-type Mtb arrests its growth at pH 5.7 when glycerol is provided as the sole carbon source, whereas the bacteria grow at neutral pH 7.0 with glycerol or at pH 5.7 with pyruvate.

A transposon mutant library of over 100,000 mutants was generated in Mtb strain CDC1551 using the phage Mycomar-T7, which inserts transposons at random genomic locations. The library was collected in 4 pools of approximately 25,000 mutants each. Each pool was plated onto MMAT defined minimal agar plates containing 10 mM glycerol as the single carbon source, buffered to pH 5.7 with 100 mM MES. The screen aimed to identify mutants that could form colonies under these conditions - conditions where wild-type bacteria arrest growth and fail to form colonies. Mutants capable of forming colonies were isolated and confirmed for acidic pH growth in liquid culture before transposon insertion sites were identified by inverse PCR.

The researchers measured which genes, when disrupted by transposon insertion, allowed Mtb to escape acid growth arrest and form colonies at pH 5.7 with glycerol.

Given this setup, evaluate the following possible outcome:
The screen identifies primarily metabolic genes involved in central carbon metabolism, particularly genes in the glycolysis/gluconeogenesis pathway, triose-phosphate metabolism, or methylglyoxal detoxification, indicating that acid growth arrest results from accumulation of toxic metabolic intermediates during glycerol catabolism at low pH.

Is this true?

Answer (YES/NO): NO